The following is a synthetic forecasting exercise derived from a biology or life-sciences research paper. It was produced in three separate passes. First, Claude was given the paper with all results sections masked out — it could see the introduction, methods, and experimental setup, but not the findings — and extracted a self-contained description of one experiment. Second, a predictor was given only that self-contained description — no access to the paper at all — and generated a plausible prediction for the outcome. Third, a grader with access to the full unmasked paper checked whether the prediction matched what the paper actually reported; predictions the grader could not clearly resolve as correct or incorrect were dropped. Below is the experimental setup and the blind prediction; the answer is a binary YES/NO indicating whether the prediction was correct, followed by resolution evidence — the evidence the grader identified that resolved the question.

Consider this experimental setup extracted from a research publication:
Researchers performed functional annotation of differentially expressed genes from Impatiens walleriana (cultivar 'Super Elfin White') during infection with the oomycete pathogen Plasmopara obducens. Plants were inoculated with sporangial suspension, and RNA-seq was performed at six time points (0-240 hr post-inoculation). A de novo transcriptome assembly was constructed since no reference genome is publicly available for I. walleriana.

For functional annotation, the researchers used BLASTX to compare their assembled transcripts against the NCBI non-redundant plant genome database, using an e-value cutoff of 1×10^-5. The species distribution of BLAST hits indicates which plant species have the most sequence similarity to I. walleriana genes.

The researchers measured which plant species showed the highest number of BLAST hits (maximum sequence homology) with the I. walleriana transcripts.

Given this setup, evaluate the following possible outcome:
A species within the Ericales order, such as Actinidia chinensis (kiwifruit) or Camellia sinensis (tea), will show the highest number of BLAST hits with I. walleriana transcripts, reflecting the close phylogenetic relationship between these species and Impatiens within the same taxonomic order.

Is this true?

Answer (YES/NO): NO